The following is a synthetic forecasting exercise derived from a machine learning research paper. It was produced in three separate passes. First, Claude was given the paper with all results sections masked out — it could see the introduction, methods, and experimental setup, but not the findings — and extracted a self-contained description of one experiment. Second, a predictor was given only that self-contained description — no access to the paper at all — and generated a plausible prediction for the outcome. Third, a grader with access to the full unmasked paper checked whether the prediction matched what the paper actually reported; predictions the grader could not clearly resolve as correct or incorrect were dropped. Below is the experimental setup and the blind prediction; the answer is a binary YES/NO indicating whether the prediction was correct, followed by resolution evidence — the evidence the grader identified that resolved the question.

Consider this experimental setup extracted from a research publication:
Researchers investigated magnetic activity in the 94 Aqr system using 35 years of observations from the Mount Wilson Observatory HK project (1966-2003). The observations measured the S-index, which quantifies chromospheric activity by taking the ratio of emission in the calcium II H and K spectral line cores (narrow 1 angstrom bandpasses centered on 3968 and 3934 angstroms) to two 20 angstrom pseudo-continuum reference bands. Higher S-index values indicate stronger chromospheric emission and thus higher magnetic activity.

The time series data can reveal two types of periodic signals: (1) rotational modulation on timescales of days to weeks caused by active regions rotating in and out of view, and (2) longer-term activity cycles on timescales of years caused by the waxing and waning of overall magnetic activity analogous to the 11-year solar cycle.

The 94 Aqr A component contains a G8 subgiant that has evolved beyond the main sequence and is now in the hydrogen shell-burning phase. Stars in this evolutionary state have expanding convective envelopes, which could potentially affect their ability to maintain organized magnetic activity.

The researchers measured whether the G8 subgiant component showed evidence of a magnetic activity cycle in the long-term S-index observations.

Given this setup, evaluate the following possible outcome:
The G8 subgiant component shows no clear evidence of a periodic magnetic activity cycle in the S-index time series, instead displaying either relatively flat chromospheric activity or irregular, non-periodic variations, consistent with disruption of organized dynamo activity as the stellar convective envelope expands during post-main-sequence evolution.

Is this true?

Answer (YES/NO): NO